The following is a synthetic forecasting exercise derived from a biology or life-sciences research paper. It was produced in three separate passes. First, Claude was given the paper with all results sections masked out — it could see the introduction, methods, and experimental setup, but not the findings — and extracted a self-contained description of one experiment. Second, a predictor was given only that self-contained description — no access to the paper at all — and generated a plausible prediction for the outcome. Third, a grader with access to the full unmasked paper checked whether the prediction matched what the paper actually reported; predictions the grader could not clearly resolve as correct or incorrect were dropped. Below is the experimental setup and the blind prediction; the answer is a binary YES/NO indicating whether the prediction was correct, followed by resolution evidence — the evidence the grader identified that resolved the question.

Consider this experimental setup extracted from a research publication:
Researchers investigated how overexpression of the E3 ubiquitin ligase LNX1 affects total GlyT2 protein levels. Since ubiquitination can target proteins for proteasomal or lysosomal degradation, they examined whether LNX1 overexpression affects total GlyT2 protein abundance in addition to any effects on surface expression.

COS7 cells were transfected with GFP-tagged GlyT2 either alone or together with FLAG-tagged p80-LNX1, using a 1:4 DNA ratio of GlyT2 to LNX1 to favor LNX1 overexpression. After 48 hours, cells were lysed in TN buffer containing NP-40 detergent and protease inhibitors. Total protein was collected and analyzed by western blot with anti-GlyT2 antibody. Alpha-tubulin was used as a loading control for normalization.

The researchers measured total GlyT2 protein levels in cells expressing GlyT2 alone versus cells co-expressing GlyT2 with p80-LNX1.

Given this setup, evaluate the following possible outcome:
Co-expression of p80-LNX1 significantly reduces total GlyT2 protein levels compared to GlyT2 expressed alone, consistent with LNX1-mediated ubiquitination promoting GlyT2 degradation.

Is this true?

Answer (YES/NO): YES